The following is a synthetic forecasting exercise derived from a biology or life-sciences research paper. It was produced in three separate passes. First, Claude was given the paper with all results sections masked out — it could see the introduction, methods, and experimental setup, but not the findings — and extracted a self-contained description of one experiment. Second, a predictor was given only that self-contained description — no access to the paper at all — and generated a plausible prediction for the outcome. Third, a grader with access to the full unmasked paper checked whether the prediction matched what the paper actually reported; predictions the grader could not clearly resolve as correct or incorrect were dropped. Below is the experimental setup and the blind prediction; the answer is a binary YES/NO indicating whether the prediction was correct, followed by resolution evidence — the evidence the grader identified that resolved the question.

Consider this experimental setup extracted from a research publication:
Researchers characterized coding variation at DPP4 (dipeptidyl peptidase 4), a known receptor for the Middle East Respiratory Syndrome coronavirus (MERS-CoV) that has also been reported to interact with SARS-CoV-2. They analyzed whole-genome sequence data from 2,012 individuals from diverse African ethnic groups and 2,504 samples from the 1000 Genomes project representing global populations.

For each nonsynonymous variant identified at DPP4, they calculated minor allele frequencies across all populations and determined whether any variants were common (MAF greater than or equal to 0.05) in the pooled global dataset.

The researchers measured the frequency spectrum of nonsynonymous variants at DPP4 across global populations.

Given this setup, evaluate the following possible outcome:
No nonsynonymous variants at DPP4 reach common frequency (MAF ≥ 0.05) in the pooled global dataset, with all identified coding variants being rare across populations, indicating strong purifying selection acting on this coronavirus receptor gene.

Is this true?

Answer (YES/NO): NO